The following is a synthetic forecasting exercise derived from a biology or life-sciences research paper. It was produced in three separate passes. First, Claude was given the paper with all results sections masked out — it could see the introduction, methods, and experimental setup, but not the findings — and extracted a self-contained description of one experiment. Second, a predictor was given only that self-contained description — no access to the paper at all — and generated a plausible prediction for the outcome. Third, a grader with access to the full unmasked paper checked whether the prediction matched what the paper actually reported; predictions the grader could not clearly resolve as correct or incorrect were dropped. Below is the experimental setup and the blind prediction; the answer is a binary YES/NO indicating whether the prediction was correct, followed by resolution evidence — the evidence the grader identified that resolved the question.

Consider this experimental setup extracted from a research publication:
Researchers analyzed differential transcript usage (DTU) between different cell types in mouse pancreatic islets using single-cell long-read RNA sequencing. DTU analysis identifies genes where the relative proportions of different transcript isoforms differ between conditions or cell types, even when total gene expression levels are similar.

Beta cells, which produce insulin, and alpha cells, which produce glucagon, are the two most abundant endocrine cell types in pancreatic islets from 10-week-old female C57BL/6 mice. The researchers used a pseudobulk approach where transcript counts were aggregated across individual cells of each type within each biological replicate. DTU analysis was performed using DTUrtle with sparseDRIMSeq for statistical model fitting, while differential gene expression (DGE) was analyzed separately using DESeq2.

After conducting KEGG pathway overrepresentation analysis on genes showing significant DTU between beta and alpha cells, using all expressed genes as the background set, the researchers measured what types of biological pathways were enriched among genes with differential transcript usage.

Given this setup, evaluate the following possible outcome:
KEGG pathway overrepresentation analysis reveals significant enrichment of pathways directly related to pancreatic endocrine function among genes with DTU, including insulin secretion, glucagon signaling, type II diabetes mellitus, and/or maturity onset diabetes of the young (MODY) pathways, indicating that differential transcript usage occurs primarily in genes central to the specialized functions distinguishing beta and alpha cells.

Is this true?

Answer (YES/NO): NO